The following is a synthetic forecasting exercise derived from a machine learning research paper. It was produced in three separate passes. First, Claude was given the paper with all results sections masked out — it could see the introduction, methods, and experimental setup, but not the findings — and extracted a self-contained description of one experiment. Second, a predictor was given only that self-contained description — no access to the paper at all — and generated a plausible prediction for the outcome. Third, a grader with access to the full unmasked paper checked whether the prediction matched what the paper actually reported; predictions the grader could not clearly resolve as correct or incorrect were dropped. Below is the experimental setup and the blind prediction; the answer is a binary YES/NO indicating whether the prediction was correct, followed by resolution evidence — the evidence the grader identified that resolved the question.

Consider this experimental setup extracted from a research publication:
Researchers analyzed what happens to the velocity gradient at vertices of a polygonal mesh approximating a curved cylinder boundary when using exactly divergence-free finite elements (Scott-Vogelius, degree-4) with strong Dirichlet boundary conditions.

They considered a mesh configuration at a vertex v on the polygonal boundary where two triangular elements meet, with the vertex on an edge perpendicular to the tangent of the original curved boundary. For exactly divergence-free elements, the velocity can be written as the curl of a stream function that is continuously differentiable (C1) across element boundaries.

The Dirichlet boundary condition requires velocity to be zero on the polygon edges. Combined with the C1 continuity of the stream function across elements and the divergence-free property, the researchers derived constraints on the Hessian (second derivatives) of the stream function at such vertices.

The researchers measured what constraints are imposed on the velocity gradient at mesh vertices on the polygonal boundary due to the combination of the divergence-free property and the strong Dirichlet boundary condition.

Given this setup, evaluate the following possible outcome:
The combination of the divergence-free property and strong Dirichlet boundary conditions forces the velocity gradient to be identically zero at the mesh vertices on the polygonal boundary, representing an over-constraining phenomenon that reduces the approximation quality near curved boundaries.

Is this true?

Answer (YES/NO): YES